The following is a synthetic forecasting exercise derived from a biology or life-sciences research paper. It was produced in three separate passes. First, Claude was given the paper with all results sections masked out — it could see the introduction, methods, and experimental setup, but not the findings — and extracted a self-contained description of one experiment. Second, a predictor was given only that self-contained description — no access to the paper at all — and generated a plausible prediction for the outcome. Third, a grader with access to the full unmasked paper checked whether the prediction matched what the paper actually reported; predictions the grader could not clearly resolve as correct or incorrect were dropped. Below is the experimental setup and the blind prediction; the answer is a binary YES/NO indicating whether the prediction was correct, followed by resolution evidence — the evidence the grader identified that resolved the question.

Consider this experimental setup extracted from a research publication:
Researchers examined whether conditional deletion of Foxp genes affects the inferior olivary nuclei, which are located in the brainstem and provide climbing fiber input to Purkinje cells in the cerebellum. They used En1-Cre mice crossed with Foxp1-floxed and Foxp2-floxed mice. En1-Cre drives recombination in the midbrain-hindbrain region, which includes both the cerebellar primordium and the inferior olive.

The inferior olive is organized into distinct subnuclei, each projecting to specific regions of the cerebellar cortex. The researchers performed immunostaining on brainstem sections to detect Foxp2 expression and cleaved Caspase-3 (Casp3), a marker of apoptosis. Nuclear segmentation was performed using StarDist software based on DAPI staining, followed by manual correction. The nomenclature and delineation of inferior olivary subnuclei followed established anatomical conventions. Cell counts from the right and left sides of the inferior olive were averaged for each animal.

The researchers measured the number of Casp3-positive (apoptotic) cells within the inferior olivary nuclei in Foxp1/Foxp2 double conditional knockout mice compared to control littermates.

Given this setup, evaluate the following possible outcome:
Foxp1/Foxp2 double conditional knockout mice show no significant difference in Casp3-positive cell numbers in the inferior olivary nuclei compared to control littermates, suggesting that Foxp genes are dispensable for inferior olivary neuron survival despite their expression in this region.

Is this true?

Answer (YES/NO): NO